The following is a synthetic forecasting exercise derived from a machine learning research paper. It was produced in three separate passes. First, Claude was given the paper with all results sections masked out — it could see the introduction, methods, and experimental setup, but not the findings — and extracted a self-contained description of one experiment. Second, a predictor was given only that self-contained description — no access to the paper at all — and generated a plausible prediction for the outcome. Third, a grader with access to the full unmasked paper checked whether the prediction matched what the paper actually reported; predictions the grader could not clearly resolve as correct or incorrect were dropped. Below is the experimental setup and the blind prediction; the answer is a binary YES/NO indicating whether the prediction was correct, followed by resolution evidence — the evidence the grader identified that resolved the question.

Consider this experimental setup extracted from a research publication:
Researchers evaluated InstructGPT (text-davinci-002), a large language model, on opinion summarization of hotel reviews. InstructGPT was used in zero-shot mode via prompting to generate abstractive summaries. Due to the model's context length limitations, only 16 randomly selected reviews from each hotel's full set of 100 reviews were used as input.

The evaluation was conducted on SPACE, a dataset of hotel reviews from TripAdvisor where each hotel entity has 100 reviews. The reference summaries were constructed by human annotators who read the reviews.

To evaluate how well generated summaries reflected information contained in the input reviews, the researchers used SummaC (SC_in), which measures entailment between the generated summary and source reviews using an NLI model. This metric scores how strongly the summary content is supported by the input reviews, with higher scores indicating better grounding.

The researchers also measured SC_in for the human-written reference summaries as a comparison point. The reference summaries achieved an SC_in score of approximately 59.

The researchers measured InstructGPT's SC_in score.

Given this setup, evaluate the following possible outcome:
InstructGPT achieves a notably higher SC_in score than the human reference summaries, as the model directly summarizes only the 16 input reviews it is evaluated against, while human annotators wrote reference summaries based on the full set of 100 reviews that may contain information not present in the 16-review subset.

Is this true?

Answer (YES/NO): NO